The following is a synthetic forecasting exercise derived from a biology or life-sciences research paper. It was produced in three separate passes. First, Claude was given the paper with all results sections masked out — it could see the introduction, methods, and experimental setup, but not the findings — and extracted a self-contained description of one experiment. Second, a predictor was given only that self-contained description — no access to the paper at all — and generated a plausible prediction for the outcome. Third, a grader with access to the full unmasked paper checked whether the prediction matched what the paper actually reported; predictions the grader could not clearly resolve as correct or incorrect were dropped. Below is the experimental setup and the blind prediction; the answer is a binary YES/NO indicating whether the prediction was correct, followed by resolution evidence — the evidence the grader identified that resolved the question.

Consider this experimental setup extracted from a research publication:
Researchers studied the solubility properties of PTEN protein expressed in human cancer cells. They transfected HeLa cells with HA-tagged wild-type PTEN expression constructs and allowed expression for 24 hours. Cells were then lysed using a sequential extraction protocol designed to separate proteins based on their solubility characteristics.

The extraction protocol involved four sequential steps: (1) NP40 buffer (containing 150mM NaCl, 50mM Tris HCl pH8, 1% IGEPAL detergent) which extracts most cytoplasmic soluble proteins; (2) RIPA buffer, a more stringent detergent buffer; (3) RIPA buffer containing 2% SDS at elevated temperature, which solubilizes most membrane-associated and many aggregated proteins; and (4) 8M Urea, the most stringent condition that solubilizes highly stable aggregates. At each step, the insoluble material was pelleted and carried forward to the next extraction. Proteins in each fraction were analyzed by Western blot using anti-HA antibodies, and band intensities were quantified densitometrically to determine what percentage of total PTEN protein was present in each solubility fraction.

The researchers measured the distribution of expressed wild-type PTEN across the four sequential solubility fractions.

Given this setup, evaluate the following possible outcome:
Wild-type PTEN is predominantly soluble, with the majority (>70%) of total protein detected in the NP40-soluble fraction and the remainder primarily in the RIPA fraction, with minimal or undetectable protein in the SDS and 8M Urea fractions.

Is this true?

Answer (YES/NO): YES